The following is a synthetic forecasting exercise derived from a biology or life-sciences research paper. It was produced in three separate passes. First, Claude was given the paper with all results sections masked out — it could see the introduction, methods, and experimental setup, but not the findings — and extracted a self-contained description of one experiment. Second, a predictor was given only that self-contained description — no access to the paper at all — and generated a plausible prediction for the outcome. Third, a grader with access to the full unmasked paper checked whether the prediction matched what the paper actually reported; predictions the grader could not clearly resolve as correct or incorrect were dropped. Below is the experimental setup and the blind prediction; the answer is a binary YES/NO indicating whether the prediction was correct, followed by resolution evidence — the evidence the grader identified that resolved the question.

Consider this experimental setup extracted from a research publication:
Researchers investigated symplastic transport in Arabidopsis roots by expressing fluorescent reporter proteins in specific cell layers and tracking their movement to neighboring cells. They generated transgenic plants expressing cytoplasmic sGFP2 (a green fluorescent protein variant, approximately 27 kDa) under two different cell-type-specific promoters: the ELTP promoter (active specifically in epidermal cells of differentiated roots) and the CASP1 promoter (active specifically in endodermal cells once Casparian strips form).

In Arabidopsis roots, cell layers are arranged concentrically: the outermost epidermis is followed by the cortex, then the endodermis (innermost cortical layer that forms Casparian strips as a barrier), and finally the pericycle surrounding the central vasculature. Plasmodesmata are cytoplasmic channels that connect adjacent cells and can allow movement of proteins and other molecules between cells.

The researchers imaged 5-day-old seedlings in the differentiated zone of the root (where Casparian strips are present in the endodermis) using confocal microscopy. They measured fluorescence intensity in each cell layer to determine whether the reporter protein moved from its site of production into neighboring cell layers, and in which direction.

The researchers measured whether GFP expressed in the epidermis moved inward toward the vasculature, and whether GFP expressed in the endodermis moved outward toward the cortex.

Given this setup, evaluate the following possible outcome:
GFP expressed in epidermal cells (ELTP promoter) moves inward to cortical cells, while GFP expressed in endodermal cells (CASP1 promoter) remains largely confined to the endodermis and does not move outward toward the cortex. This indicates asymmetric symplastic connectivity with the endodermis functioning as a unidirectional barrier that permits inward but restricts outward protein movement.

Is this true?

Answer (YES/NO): NO